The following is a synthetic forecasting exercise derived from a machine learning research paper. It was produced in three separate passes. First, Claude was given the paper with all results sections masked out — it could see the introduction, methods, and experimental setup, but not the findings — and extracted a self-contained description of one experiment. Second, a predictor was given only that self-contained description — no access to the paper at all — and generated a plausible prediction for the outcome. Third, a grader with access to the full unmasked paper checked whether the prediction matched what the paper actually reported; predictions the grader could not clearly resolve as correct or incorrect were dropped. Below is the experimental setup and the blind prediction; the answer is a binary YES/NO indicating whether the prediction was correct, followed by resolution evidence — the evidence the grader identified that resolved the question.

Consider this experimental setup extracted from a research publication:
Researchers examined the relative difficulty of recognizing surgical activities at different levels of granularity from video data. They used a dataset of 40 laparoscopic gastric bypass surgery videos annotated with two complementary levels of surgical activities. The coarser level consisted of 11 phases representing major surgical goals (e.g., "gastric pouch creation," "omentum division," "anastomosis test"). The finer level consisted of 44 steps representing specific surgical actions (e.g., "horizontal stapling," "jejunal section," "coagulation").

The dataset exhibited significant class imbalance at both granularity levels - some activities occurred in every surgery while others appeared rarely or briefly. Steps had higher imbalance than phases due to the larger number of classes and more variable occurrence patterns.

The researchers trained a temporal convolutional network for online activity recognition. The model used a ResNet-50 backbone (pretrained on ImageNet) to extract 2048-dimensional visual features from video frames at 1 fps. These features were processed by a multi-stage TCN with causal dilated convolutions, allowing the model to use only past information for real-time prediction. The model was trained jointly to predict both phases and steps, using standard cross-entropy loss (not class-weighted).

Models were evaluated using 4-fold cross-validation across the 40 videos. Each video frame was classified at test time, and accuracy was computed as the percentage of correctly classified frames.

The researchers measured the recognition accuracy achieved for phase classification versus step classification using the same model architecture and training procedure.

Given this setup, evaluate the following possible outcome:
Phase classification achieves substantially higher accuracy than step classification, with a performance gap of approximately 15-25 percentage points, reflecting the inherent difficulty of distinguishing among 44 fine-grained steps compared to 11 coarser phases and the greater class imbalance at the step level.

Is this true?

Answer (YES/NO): YES